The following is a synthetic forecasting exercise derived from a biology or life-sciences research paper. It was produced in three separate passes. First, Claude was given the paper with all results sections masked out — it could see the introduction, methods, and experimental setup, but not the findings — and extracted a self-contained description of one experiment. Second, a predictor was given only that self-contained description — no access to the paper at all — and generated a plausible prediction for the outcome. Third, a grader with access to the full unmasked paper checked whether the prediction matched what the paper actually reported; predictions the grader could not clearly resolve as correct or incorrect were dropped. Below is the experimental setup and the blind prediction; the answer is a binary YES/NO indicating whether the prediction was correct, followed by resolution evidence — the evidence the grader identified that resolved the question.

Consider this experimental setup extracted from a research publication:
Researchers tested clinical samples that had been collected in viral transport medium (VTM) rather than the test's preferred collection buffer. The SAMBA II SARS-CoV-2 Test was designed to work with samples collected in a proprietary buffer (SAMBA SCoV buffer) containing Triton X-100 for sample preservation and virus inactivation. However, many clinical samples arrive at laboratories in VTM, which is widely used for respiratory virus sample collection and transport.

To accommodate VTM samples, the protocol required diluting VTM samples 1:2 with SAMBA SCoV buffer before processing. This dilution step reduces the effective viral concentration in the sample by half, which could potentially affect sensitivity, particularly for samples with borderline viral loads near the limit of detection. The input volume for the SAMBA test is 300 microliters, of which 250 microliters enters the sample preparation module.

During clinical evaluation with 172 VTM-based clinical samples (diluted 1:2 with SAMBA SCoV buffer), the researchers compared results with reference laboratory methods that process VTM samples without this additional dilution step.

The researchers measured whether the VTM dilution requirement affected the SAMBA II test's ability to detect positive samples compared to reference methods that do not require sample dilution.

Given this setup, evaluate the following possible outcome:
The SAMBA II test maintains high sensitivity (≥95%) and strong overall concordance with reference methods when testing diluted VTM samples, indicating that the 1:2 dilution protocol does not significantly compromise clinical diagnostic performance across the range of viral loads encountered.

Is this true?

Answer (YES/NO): YES